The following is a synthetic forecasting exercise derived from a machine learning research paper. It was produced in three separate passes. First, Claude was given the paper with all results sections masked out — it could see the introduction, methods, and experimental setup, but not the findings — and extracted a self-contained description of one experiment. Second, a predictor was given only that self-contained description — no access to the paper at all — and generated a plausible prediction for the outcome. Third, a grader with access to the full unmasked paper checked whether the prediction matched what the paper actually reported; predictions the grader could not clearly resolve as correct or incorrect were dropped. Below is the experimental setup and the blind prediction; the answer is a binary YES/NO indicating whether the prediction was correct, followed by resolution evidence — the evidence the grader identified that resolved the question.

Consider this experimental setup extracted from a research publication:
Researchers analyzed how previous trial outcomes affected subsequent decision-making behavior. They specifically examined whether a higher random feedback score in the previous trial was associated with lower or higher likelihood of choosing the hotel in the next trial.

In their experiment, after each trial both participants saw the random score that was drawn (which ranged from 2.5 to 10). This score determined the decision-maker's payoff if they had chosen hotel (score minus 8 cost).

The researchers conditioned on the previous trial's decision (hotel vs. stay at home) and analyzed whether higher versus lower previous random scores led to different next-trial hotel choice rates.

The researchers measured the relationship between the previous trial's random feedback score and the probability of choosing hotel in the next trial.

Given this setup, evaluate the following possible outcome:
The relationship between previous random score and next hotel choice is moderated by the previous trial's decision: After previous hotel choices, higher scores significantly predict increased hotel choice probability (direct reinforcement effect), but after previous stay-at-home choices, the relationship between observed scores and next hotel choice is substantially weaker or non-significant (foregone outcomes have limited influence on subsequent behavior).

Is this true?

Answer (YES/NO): NO